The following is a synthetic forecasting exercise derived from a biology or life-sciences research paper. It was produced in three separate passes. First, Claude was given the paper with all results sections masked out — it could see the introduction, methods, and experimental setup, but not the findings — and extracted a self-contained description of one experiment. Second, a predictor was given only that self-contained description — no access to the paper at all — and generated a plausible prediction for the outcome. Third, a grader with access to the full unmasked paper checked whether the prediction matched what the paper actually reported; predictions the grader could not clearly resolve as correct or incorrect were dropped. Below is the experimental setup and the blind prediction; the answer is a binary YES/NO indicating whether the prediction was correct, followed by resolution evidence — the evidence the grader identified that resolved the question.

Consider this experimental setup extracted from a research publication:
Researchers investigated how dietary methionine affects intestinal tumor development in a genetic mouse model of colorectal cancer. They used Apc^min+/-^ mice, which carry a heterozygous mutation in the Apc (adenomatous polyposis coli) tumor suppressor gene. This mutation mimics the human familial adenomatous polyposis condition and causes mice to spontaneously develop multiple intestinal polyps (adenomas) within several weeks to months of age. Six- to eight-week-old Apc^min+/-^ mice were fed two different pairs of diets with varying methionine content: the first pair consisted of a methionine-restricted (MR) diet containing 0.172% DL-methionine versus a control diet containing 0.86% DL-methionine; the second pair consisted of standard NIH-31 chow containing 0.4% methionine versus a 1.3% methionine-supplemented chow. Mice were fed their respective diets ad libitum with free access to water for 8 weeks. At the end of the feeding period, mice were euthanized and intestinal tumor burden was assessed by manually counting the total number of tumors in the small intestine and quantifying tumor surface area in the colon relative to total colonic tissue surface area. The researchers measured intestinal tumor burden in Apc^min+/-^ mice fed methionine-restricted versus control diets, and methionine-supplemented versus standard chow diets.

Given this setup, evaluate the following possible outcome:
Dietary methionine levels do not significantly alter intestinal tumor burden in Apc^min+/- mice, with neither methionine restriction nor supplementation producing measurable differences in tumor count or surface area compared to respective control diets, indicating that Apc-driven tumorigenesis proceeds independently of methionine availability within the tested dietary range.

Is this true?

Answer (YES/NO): NO